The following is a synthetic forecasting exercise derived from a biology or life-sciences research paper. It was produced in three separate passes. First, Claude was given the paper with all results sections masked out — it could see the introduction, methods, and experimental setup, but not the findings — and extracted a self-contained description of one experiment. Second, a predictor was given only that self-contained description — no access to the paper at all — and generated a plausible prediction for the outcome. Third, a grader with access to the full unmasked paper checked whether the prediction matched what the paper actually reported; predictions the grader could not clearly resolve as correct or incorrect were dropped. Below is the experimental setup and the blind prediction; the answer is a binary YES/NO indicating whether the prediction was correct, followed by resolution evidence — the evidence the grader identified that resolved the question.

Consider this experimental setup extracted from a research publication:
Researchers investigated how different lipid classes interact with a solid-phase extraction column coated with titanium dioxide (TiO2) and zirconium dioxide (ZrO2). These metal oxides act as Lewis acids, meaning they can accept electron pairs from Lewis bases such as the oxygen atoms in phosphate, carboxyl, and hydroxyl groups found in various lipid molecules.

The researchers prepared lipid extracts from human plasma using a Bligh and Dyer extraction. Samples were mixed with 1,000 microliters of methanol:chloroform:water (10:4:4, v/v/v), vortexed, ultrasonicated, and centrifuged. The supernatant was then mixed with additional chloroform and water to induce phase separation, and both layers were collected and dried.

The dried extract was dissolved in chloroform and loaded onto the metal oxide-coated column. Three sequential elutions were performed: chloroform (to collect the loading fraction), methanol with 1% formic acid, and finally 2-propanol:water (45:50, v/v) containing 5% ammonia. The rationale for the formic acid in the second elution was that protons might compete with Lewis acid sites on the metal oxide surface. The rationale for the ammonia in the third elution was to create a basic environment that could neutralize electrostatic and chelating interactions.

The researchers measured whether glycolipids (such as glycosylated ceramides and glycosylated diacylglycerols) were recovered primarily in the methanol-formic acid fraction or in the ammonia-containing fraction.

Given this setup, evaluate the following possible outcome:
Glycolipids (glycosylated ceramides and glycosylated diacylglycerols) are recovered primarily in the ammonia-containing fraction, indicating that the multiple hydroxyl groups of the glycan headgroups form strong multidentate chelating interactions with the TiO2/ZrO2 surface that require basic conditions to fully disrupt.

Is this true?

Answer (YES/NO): NO